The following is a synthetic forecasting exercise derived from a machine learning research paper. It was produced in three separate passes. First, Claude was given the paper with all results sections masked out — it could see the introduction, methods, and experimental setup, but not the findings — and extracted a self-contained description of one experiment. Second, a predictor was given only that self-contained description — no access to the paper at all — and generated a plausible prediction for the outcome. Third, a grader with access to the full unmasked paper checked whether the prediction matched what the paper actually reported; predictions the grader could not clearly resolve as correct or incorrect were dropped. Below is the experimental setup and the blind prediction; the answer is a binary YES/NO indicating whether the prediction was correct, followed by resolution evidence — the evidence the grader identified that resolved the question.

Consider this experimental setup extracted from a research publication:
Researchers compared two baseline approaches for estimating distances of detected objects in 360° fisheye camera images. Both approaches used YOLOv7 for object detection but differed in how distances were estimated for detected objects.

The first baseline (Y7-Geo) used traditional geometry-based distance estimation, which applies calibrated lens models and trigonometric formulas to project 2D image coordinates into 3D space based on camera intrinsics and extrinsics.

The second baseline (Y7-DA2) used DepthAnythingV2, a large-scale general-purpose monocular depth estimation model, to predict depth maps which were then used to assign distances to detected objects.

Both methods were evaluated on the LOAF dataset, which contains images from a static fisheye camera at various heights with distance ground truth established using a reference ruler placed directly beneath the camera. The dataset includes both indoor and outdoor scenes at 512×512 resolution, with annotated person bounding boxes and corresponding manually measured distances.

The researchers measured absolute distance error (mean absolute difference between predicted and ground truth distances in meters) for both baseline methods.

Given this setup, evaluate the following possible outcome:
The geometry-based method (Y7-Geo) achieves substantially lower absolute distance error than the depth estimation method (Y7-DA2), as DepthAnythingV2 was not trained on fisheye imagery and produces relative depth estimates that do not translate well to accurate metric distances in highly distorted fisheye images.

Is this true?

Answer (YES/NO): NO